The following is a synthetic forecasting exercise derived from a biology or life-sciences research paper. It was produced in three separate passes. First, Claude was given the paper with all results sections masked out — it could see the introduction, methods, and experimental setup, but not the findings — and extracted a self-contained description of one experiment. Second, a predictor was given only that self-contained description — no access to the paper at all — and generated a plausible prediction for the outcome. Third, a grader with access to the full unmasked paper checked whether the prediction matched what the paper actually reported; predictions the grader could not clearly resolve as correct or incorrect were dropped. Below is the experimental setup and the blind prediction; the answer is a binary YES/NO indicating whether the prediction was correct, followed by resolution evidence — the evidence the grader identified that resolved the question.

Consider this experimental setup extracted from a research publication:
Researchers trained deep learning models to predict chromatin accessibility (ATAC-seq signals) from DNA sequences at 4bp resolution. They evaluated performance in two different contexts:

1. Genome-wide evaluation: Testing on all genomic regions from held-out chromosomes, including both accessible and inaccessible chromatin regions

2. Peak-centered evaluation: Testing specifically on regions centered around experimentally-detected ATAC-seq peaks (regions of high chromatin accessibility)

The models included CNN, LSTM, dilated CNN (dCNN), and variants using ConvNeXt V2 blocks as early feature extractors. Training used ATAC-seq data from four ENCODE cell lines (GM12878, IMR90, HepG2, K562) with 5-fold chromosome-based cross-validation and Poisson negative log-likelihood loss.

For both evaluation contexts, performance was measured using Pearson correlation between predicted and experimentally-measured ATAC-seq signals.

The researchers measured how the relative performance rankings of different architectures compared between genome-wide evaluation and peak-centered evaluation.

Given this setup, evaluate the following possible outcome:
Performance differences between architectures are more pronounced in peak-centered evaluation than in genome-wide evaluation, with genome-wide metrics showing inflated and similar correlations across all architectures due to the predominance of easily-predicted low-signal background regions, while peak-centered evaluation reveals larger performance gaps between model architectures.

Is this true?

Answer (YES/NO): NO